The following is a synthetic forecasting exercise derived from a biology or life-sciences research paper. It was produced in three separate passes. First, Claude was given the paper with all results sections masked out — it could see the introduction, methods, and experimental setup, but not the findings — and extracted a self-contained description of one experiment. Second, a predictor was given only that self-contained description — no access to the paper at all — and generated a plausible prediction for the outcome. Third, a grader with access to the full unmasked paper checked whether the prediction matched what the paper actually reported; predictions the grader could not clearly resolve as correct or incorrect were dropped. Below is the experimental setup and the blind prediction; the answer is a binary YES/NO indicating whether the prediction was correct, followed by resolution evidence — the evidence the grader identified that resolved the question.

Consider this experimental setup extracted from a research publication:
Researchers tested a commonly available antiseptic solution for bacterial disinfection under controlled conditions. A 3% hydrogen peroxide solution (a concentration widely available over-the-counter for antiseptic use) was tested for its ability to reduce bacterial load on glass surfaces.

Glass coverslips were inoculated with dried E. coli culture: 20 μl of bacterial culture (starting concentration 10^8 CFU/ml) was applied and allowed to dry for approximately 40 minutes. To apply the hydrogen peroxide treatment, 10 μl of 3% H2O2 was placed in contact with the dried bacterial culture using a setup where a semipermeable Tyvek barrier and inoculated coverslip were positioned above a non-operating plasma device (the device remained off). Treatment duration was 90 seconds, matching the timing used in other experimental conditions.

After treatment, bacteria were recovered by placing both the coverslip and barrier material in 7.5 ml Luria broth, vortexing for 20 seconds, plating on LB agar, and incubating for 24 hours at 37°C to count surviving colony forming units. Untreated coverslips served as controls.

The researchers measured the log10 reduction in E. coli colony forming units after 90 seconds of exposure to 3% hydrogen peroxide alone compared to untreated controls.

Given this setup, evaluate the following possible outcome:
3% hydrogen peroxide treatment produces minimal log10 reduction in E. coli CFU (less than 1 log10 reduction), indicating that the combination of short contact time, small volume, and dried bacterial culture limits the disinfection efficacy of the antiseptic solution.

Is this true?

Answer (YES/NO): YES